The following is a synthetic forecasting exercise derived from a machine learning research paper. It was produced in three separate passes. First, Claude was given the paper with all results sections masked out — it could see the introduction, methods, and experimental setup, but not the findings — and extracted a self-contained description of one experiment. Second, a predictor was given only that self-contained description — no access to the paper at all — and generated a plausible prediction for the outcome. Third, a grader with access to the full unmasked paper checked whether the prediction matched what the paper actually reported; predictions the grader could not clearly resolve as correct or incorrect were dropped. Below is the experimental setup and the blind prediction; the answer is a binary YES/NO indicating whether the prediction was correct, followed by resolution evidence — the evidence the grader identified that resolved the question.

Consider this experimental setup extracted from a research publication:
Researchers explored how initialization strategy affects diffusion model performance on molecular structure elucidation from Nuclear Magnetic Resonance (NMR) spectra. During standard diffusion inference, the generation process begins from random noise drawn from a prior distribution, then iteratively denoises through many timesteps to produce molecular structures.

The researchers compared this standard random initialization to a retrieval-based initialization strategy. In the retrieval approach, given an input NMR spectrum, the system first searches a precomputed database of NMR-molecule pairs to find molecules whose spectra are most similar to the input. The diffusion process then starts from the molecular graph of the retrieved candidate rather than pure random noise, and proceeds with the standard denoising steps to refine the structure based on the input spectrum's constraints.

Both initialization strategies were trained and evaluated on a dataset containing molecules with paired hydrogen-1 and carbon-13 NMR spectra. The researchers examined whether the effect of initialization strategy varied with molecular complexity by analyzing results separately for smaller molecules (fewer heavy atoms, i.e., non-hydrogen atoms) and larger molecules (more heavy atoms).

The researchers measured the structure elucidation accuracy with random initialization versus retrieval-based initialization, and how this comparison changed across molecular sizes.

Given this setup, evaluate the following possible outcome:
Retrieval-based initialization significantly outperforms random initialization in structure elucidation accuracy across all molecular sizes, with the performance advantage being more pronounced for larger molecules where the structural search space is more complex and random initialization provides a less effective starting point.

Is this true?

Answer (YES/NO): YES